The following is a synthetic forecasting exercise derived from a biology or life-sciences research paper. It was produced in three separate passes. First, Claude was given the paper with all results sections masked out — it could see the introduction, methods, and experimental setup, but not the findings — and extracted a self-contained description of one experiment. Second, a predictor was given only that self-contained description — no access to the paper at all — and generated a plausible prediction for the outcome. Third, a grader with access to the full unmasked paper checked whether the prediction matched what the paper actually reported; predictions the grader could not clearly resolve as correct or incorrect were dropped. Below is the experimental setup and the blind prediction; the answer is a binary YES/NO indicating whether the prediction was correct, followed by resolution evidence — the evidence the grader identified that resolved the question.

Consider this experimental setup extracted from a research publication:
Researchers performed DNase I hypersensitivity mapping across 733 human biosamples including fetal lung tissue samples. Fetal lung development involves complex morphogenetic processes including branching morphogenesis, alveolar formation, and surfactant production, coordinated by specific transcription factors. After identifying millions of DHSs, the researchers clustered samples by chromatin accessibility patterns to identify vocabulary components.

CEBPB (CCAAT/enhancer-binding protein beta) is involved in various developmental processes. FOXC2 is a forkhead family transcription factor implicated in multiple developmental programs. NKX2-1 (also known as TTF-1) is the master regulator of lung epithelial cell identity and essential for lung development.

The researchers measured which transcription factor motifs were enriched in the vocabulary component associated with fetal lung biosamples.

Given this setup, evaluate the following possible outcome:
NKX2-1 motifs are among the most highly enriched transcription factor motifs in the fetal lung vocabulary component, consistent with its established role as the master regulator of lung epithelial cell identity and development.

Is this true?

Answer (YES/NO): NO